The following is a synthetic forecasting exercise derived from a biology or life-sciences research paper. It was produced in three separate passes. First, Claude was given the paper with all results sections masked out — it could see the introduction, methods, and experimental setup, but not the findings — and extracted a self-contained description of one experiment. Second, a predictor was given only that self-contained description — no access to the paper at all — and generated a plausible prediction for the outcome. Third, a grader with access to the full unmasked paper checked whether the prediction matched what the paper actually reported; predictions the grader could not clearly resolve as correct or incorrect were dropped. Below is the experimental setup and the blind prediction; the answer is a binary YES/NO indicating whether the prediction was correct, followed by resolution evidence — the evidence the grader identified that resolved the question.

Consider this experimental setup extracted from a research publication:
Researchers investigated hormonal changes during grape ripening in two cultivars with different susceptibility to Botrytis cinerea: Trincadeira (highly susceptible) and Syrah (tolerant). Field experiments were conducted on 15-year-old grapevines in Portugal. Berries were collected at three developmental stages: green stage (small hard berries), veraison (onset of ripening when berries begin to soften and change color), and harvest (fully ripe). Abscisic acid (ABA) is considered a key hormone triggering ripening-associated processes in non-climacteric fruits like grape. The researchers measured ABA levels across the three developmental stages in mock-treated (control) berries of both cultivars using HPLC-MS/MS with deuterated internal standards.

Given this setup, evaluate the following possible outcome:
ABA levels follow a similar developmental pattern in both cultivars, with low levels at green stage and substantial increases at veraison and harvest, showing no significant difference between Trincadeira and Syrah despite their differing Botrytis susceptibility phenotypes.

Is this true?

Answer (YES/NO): NO